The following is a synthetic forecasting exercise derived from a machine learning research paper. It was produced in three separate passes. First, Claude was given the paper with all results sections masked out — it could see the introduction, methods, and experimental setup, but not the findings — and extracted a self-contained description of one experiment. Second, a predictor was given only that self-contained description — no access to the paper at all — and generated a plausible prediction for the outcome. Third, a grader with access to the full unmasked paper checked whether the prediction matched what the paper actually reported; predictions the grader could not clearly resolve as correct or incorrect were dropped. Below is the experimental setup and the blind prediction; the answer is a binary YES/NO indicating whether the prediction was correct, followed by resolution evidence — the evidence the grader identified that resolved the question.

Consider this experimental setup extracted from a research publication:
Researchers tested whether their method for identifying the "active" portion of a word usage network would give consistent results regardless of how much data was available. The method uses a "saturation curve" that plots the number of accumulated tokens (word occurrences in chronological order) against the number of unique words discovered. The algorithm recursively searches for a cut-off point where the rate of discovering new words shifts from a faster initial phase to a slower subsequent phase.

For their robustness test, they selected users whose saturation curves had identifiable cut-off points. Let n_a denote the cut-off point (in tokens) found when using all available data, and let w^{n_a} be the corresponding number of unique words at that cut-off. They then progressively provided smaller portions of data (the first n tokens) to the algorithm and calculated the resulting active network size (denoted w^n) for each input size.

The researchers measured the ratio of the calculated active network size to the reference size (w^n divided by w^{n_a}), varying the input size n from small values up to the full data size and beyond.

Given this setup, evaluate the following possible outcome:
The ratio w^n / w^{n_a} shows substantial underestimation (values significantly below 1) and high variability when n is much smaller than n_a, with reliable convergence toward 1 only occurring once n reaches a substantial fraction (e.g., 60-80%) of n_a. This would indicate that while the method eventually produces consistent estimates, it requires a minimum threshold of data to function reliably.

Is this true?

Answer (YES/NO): NO